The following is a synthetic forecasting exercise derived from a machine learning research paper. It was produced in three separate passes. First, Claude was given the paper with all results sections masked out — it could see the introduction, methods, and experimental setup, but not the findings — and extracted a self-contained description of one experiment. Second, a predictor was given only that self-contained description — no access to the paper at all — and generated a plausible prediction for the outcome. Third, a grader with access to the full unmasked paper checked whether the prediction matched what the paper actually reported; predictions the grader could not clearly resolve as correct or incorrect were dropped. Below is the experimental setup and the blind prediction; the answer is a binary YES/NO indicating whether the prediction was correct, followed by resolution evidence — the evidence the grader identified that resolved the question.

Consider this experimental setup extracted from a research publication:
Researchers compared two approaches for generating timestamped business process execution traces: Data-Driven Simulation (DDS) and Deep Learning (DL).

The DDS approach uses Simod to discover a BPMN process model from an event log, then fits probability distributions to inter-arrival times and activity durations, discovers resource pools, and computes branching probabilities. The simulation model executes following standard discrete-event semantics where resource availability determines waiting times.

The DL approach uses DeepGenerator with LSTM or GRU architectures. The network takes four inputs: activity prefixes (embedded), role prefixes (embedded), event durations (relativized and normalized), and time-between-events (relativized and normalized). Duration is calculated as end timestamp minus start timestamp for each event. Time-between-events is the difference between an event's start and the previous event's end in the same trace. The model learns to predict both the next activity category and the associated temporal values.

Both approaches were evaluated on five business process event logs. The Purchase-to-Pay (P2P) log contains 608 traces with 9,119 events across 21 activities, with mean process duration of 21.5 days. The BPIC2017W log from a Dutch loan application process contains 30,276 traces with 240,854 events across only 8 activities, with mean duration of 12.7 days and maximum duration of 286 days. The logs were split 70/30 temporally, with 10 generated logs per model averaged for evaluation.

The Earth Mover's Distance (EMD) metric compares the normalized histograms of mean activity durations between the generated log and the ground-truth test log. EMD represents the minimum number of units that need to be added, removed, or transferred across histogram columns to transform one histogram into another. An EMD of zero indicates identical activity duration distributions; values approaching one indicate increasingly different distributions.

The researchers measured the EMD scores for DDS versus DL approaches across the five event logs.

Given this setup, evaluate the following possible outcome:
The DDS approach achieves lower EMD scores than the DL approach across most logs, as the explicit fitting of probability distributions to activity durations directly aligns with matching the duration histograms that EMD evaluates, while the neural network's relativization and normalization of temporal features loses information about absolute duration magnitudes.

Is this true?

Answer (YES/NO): NO